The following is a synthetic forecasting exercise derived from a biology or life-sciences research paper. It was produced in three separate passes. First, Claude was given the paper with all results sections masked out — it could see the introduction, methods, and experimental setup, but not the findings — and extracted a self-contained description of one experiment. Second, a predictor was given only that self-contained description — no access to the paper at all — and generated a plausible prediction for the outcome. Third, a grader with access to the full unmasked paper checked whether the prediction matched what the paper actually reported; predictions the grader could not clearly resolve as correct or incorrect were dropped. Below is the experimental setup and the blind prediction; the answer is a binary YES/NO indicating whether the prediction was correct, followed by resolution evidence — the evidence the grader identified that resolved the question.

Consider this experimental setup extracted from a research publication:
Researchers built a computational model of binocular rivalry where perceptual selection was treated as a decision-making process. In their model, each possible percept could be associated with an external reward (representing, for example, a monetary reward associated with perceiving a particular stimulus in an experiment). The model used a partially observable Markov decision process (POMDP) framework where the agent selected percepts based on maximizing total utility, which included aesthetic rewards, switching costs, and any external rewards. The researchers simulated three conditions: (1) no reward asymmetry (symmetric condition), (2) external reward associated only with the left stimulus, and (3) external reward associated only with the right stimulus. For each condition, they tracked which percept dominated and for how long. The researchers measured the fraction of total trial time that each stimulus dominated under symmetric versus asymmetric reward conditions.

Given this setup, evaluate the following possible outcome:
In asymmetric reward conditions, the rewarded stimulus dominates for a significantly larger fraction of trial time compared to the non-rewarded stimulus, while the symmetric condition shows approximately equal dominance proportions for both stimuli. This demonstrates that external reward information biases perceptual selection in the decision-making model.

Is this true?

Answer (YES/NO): YES